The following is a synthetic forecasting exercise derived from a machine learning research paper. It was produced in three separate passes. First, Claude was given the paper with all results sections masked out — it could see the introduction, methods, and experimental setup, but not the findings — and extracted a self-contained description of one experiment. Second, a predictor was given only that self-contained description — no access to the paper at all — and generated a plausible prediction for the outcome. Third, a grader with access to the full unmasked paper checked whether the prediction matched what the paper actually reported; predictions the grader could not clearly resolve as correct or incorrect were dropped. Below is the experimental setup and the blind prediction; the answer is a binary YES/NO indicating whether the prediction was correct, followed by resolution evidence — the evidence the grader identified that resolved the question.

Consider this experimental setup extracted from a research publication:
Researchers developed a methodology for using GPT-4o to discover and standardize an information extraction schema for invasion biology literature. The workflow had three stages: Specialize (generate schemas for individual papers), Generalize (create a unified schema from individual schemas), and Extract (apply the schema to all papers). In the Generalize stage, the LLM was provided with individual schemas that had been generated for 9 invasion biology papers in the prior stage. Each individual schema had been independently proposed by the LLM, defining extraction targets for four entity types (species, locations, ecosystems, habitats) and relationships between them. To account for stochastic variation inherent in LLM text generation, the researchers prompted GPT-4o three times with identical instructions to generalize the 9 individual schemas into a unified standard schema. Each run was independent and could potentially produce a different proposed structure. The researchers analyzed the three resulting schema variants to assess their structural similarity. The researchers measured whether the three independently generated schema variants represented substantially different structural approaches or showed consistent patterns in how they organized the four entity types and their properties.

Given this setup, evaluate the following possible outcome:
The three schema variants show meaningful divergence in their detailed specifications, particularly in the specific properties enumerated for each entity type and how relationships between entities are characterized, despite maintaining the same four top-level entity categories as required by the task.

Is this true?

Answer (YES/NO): NO